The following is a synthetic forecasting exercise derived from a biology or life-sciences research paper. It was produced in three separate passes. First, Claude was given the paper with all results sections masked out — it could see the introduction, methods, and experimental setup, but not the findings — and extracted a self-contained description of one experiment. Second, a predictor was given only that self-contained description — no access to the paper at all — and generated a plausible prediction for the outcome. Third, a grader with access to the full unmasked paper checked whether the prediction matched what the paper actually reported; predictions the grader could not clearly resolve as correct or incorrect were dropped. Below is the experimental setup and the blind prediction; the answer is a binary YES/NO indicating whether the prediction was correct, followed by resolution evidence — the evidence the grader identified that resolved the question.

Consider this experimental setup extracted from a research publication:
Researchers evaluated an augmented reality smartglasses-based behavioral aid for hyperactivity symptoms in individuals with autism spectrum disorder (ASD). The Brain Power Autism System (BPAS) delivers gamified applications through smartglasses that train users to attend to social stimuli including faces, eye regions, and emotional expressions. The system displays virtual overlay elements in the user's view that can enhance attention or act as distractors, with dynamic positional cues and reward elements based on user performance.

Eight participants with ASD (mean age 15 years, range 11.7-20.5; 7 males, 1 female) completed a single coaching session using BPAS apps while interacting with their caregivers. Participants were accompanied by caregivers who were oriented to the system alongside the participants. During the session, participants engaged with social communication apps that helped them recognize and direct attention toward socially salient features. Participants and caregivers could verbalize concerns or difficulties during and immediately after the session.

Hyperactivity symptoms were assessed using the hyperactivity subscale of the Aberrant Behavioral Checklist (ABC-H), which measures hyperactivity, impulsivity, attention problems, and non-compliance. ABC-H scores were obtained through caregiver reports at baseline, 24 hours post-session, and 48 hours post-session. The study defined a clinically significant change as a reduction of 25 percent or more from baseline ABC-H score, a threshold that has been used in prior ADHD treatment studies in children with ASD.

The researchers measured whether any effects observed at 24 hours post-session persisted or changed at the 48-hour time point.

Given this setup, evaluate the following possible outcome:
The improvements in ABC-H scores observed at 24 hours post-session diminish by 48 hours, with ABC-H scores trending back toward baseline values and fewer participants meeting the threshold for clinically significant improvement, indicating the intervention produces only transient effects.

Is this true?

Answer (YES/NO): NO